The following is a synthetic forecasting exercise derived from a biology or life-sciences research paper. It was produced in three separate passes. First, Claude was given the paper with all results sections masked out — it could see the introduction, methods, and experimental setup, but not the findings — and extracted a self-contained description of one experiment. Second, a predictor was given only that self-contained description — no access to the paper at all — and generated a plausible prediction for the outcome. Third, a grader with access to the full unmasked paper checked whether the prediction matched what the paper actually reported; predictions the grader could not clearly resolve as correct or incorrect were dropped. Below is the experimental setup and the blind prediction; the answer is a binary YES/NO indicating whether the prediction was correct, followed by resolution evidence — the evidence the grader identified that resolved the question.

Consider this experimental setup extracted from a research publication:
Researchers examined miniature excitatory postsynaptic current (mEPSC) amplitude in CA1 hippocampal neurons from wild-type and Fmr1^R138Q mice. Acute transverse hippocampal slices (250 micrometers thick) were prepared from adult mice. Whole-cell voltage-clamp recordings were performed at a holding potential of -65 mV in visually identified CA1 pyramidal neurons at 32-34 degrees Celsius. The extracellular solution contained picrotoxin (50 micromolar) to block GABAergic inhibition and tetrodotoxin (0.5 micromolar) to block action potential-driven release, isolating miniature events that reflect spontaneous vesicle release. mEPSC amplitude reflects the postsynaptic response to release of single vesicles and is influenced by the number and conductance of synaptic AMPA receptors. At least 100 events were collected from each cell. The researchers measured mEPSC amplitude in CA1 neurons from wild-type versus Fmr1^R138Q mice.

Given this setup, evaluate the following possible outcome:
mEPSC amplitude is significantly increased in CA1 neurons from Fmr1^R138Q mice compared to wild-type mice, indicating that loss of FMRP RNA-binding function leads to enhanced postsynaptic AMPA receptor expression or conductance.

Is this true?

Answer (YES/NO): NO